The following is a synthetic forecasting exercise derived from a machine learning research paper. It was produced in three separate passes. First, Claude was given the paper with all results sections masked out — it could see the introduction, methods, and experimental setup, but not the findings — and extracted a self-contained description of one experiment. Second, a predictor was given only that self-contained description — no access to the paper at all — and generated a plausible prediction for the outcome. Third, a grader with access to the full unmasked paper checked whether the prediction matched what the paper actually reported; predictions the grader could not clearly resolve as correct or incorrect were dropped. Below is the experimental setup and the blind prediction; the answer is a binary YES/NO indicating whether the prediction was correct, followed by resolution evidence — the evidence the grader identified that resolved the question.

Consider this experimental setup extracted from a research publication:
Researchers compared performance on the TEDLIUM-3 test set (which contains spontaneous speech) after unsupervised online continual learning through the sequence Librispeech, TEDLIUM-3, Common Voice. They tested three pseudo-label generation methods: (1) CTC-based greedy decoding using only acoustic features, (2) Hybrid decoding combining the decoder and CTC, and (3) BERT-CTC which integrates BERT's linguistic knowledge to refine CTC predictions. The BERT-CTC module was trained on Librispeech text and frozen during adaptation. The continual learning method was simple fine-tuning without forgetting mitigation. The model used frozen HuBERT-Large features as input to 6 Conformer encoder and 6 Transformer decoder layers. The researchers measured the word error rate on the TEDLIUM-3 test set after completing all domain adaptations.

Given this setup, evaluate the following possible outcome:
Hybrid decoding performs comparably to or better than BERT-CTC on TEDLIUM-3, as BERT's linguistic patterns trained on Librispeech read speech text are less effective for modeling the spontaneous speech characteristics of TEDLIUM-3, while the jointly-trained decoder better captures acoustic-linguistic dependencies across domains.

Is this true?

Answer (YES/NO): NO